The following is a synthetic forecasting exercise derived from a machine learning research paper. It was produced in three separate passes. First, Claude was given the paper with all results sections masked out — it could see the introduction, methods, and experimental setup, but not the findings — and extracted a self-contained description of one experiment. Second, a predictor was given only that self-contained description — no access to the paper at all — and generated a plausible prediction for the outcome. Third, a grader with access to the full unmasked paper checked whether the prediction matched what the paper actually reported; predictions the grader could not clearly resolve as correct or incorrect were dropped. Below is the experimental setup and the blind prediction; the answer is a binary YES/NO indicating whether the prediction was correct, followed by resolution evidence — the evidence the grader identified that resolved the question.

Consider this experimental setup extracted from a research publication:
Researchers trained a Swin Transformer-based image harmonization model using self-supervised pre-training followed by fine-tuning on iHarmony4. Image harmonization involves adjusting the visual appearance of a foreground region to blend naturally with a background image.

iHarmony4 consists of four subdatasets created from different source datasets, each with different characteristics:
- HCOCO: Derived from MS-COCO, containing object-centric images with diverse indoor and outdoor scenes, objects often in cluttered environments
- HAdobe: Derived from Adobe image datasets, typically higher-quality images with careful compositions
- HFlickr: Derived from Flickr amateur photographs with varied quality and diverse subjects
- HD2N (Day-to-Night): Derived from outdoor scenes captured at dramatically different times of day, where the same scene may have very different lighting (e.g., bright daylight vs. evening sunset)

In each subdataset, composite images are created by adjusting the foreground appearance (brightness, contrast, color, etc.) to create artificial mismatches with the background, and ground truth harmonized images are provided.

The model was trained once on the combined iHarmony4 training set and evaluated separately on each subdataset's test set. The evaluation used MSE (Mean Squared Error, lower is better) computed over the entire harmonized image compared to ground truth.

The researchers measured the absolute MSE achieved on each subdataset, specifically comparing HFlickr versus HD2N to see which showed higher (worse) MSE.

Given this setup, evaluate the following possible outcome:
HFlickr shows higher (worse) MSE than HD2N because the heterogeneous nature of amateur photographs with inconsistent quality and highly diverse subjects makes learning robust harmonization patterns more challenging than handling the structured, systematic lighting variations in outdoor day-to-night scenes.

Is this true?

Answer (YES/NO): NO